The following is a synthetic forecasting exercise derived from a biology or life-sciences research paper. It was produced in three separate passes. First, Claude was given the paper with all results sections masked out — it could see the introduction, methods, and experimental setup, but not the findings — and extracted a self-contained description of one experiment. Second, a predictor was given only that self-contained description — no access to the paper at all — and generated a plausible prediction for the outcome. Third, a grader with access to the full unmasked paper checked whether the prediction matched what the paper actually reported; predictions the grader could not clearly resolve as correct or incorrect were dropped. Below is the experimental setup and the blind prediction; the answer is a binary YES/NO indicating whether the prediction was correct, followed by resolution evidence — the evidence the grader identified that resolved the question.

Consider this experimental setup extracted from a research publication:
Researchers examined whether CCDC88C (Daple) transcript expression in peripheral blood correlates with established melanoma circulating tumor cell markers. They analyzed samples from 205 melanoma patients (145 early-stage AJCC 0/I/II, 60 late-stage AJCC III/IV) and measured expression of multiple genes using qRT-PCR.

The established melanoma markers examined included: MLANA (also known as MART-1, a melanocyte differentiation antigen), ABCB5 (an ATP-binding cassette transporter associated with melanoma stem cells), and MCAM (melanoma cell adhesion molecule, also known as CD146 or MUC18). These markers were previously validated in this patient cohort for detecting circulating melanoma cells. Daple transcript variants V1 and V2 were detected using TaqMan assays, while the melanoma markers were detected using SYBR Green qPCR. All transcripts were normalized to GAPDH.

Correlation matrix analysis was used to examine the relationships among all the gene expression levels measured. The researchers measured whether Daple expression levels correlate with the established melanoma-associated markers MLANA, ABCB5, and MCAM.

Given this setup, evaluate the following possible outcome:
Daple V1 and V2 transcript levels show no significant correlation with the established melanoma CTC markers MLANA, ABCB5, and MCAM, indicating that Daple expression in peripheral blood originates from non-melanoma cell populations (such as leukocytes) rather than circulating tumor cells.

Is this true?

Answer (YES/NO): NO